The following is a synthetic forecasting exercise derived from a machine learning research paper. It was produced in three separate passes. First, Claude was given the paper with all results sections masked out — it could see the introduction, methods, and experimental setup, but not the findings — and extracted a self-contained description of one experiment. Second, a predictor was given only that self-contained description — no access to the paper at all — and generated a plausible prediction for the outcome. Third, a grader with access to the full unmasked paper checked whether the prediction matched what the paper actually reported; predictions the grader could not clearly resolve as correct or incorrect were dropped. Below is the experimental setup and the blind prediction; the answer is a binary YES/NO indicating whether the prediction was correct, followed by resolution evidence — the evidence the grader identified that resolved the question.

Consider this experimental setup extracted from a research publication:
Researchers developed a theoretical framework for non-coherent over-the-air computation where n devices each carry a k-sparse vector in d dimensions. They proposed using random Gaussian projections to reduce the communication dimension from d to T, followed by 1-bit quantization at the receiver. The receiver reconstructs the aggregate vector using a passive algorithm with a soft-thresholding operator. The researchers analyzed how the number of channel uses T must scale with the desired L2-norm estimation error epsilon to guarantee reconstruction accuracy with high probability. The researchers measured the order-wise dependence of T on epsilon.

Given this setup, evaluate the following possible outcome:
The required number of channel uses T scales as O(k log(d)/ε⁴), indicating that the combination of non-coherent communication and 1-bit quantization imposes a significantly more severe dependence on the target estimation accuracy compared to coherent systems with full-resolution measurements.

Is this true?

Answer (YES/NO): NO